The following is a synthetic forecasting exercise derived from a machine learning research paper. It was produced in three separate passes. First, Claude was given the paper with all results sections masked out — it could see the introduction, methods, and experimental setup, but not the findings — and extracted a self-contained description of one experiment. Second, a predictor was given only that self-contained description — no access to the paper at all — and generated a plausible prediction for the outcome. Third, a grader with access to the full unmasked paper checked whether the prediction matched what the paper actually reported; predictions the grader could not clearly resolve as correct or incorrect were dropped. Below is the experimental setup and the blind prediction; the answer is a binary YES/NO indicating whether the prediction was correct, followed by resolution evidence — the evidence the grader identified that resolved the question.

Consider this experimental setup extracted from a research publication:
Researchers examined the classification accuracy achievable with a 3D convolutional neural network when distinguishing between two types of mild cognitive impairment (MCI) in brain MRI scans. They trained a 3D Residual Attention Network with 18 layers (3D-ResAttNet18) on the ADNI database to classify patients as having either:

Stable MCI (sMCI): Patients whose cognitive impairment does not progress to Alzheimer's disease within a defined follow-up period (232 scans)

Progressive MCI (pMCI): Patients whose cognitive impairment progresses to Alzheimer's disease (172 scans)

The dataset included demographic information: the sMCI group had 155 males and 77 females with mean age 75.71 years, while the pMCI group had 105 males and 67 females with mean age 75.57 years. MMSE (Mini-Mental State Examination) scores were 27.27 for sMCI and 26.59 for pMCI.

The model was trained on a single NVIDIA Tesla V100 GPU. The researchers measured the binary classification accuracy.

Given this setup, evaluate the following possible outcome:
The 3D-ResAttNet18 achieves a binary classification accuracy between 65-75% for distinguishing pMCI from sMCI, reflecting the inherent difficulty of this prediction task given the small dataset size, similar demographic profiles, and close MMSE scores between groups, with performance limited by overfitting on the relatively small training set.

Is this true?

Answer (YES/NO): NO